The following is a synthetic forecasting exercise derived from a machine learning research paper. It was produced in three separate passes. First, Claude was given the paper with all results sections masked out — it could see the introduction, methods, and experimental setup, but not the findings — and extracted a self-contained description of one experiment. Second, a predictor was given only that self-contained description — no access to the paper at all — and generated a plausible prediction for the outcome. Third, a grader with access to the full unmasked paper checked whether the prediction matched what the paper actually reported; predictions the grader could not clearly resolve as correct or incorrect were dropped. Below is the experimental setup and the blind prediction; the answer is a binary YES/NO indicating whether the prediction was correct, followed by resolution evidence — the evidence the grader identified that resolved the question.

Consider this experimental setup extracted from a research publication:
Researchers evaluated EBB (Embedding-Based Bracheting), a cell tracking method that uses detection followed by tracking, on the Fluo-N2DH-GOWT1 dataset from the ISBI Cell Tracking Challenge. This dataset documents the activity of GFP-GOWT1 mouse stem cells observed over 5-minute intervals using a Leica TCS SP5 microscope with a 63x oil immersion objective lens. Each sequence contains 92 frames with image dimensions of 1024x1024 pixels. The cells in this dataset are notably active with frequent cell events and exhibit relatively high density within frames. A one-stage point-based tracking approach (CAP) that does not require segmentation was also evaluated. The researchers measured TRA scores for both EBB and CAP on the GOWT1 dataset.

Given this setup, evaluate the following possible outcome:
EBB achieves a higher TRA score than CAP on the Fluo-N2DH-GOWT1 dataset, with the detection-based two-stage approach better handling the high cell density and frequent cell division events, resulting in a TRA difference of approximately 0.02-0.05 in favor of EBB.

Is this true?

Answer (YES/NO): YES